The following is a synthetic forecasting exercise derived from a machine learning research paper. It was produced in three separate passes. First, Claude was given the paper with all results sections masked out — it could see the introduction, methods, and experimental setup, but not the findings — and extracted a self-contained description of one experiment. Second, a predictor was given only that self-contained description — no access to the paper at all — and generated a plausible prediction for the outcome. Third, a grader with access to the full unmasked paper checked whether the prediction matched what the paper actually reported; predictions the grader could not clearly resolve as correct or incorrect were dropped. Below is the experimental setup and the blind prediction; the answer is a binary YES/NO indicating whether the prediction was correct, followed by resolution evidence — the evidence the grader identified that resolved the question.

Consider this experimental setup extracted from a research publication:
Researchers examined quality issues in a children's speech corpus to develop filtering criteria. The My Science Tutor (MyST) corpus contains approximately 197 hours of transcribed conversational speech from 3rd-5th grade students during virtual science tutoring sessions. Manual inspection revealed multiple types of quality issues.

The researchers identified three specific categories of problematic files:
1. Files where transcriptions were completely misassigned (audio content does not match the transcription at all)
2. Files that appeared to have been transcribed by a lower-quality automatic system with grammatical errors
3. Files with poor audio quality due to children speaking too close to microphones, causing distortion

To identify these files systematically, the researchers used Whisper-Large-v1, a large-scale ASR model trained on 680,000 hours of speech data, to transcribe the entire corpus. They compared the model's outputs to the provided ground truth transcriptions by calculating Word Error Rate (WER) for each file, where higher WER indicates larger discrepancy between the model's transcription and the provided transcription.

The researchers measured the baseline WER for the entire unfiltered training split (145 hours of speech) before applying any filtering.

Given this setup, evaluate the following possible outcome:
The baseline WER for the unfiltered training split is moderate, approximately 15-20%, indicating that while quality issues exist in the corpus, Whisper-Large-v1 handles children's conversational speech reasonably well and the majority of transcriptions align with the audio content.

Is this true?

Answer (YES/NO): NO